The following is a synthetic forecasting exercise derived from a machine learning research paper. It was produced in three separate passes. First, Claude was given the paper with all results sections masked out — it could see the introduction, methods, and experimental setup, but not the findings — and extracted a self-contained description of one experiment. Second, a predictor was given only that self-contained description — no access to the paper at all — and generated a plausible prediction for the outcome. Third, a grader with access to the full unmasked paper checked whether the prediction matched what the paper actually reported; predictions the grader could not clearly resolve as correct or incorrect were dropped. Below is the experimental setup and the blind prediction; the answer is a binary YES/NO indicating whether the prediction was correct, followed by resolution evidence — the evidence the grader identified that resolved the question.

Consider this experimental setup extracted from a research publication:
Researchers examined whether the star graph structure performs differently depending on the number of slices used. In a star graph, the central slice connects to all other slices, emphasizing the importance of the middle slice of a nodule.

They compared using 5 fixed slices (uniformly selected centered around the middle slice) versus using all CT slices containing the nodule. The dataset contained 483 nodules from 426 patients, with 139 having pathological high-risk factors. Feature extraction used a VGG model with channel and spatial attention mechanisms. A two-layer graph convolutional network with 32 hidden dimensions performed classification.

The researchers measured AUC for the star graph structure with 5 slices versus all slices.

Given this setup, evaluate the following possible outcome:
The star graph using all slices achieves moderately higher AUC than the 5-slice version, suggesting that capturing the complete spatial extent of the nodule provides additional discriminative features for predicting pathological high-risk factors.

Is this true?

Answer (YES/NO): YES